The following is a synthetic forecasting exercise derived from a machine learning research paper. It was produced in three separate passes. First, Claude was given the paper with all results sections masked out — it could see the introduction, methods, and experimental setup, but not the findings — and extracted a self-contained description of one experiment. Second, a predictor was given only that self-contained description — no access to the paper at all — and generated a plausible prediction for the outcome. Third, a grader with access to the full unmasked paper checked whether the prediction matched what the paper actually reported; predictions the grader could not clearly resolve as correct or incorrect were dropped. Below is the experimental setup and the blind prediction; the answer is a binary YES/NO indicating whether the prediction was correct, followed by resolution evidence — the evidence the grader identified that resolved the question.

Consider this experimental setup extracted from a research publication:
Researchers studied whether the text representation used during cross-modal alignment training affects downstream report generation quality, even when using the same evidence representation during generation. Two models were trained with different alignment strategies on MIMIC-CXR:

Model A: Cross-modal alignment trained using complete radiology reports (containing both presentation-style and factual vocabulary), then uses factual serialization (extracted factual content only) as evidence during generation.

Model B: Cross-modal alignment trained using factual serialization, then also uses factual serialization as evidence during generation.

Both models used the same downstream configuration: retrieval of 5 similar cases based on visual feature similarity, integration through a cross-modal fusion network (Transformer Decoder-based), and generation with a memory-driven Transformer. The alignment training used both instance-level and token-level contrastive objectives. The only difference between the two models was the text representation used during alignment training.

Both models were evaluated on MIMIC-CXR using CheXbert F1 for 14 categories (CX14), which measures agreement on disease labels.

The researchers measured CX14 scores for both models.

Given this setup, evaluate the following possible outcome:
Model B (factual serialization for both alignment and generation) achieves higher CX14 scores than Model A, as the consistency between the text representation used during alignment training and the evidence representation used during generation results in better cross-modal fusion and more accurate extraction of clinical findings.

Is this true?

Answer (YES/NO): YES